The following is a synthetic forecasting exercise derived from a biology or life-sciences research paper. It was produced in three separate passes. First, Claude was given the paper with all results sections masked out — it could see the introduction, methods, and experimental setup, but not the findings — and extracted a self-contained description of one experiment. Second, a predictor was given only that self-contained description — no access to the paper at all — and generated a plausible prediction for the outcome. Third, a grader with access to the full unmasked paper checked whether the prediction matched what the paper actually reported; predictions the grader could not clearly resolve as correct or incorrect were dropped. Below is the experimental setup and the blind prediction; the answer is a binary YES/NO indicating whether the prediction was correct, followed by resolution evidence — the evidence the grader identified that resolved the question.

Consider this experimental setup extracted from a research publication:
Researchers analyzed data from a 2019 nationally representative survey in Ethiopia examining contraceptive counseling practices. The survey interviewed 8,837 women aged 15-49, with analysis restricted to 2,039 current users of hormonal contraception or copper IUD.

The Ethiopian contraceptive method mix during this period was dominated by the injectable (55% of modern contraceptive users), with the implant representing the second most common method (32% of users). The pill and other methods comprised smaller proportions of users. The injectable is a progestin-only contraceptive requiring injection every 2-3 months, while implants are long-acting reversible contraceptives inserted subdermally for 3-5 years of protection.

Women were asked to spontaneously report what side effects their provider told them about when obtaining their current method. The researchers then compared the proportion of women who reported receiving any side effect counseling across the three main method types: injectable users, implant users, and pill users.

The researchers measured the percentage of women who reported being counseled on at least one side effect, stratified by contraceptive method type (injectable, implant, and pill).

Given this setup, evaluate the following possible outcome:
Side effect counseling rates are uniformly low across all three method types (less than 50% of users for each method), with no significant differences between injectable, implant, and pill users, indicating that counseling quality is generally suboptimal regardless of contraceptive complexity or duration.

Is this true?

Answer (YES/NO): NO